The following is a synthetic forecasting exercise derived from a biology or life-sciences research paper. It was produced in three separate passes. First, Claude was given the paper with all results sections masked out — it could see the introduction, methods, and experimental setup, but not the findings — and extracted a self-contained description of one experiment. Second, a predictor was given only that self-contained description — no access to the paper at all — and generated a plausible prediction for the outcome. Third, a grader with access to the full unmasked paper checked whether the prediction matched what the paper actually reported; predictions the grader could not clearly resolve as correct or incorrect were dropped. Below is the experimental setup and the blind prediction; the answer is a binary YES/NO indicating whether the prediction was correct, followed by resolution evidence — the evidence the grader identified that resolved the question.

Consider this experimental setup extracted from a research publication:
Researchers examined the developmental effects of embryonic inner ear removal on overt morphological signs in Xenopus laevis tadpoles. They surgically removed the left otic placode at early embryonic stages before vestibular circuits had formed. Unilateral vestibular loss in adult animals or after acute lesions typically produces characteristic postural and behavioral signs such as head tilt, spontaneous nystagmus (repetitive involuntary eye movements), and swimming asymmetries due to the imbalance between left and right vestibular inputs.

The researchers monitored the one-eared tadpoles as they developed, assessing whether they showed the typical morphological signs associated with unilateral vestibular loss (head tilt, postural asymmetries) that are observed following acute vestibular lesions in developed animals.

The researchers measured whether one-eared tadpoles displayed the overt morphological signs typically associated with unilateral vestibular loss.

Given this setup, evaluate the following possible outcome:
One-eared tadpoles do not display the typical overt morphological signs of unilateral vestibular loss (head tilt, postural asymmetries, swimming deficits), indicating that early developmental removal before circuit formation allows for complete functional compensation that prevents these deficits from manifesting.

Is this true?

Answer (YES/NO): YES